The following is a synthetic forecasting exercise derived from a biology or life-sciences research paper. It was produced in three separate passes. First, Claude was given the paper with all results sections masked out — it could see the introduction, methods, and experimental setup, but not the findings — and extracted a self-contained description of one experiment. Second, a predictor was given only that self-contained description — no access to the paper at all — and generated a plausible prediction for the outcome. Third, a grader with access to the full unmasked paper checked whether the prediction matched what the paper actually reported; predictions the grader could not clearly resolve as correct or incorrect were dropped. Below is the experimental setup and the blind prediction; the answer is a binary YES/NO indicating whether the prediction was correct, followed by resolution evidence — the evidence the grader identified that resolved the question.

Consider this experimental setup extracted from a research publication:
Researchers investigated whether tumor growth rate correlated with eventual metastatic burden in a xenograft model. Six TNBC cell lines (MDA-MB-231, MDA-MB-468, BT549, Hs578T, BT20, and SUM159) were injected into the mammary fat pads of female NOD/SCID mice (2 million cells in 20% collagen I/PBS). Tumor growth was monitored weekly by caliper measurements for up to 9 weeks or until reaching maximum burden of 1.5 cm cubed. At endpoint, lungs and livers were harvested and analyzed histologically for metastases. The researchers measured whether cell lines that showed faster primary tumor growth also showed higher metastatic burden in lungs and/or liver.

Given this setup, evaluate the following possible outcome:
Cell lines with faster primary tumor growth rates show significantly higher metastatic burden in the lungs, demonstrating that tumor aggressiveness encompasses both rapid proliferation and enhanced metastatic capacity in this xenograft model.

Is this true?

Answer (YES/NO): YES